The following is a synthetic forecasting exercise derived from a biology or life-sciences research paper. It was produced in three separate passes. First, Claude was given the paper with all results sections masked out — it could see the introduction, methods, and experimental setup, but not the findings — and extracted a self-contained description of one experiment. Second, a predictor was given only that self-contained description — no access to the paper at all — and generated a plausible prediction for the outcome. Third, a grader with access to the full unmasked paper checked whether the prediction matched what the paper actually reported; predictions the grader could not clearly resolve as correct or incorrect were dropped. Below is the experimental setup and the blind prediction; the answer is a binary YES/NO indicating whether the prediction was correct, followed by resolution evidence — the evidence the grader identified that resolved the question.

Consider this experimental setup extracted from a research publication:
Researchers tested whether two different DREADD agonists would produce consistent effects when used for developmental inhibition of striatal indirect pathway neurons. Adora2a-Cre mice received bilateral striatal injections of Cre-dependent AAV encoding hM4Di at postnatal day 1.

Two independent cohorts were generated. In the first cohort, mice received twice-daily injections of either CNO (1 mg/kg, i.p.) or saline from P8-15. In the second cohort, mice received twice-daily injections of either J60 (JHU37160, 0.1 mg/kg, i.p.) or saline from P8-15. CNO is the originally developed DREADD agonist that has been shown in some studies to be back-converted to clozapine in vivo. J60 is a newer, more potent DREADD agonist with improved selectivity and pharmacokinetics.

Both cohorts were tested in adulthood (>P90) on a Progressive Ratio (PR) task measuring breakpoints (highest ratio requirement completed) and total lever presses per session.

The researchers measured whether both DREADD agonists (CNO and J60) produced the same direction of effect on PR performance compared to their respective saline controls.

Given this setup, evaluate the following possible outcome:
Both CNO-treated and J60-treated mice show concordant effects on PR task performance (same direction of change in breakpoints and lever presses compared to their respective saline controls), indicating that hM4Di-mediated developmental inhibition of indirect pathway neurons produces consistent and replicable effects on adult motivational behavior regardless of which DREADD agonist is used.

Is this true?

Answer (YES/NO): YES